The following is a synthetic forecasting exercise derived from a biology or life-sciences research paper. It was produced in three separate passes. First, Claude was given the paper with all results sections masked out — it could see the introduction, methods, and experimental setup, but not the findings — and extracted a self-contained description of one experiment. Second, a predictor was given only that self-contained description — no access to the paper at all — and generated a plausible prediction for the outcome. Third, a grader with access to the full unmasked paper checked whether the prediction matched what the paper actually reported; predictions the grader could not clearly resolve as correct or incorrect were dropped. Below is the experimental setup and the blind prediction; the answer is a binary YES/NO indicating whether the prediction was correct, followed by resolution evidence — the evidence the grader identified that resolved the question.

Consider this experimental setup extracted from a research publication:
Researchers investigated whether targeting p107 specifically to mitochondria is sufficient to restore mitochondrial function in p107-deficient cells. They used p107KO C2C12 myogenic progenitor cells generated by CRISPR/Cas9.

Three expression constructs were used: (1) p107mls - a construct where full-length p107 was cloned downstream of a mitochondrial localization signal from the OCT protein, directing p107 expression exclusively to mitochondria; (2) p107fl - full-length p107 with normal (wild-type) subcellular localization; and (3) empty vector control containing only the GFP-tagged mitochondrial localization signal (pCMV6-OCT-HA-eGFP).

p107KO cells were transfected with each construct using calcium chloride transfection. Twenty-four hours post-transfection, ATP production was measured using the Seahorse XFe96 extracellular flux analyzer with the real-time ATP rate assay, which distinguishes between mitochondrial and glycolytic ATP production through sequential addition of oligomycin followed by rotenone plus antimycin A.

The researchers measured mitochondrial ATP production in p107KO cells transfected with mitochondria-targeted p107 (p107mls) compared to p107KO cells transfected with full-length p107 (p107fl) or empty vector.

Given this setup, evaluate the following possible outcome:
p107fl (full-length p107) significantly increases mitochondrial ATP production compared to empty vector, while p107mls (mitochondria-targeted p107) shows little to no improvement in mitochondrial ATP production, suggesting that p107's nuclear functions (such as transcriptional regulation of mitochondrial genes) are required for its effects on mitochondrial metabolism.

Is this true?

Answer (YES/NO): NO